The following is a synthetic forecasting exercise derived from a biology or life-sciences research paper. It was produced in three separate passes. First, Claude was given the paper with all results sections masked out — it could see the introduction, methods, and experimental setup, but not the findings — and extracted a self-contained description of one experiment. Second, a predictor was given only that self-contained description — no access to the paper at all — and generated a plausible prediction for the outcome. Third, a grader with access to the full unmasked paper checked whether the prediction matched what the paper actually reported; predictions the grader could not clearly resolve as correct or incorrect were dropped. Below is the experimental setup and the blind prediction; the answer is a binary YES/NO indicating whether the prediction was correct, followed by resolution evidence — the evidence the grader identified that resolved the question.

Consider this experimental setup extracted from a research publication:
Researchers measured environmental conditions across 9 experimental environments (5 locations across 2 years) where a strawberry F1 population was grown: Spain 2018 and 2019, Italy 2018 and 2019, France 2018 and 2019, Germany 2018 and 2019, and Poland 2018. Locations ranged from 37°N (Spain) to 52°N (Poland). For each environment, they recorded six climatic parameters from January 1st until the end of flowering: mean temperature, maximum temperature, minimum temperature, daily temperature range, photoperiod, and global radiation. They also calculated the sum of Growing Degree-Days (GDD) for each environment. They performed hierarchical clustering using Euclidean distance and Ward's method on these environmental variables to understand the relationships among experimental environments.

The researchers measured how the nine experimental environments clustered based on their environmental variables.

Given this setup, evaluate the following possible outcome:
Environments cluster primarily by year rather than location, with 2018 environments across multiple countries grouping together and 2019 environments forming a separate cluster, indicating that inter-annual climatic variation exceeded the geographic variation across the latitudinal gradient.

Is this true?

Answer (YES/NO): NO